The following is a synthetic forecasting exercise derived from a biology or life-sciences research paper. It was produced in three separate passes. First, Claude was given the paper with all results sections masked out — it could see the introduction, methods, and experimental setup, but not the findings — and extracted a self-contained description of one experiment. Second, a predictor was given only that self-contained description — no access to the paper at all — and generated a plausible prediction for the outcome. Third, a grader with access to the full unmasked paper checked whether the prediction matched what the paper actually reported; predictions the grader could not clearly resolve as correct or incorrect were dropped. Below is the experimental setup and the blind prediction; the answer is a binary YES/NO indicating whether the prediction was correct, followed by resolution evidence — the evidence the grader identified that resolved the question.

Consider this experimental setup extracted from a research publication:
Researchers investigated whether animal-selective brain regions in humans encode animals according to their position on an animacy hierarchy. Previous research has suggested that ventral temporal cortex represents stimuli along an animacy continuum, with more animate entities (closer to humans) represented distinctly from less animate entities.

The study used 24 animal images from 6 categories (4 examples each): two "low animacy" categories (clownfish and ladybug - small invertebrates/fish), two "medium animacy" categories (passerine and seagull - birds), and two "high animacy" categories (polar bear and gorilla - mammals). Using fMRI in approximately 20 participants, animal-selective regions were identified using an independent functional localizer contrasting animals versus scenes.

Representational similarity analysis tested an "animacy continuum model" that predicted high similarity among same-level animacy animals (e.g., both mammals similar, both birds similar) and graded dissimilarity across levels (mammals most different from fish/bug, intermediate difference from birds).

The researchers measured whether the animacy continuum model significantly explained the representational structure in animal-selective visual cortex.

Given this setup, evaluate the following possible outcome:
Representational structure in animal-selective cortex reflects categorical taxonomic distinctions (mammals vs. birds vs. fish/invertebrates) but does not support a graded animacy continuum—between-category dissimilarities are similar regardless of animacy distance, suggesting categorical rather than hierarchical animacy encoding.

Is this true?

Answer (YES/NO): NO